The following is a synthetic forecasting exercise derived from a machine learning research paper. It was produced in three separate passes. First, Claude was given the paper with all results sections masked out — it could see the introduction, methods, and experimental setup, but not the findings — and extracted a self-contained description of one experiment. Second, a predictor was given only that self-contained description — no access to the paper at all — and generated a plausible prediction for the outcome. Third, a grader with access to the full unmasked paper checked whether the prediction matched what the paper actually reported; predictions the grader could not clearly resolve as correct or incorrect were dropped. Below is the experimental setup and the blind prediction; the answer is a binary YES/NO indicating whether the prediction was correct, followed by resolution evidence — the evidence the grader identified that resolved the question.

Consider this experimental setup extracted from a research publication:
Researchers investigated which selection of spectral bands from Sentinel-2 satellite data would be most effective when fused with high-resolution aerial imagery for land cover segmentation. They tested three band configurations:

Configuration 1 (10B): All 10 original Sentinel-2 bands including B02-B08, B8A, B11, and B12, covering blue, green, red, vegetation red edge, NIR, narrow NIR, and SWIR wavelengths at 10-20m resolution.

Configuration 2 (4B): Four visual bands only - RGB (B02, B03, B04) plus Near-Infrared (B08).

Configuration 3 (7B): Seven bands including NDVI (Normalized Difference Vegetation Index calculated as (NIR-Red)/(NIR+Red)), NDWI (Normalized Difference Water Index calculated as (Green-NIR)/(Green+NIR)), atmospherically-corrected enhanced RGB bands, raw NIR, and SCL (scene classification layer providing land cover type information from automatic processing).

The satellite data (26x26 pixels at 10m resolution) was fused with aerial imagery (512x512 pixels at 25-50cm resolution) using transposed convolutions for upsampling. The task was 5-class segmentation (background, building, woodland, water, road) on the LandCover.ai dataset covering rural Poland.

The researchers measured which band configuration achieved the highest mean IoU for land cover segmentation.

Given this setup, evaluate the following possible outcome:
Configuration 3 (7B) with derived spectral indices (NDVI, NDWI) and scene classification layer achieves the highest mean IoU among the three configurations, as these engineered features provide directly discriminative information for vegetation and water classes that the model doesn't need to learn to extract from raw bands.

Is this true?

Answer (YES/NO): YES